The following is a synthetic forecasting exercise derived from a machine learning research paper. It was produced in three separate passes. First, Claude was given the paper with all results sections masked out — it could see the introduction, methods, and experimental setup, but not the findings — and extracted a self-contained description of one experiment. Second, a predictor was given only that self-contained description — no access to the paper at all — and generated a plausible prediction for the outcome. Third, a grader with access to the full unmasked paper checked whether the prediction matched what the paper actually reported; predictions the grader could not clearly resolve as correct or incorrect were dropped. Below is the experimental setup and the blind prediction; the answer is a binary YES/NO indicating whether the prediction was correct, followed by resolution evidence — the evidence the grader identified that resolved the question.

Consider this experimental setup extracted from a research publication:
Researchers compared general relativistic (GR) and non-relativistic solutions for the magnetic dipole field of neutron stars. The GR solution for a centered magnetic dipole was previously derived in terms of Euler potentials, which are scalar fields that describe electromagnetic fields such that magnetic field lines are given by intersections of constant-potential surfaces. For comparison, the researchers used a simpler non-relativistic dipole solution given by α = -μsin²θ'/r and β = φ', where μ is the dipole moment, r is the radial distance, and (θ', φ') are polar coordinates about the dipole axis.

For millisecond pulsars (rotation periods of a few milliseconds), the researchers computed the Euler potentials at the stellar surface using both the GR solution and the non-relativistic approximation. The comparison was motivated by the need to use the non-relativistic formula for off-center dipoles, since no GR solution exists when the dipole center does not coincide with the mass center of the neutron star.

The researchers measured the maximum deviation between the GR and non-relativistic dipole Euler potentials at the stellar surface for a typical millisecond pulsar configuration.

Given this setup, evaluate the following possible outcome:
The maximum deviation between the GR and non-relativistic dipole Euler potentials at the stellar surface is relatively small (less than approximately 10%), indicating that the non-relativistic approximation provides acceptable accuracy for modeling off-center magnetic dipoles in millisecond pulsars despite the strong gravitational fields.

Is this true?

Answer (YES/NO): YES